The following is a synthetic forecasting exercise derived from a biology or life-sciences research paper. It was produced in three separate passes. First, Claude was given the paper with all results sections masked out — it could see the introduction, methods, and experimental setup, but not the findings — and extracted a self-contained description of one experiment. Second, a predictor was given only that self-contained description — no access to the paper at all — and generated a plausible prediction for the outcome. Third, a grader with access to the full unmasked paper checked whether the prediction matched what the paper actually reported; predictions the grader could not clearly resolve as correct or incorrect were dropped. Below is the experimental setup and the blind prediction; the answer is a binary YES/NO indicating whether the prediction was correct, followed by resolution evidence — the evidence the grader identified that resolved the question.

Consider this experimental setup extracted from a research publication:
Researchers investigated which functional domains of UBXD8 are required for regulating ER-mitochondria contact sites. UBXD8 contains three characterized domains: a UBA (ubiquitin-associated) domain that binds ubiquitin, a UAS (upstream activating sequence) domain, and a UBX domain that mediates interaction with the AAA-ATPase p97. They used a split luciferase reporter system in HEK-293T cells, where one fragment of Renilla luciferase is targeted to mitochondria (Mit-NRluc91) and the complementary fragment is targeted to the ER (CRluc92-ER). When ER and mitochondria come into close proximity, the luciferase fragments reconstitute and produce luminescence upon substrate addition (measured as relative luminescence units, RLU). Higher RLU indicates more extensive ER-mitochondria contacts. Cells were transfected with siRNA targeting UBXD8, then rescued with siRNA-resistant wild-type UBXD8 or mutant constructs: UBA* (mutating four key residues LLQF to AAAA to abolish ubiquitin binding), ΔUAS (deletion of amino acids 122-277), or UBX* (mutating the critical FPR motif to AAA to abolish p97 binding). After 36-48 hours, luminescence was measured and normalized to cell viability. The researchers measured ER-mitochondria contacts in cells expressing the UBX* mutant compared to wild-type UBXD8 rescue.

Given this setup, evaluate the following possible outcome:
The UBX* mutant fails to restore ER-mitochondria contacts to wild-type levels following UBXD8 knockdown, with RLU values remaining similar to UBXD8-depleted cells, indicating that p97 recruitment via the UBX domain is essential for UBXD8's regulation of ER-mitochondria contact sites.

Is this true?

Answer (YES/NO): YES